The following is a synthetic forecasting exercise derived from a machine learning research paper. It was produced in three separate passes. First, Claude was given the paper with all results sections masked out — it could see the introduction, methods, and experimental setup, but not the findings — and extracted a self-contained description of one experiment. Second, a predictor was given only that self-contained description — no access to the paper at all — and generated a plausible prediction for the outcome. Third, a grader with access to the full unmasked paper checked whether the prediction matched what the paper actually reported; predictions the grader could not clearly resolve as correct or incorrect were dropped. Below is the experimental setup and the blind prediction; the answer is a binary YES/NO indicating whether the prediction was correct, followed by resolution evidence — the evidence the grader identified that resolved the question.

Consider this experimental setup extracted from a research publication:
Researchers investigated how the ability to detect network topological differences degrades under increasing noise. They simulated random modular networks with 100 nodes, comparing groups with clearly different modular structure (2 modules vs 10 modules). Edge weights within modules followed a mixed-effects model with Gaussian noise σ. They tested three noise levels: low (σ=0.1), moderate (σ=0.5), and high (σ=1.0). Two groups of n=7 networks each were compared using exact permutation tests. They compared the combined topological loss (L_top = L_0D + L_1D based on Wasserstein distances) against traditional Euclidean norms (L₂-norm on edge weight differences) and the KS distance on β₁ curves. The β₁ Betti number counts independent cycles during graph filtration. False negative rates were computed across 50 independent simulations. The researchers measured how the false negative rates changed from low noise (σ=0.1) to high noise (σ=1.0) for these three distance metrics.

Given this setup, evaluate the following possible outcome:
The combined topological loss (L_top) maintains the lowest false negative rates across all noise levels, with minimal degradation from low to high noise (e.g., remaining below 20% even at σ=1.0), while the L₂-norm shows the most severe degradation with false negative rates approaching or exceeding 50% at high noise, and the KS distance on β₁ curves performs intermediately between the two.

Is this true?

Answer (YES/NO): NO